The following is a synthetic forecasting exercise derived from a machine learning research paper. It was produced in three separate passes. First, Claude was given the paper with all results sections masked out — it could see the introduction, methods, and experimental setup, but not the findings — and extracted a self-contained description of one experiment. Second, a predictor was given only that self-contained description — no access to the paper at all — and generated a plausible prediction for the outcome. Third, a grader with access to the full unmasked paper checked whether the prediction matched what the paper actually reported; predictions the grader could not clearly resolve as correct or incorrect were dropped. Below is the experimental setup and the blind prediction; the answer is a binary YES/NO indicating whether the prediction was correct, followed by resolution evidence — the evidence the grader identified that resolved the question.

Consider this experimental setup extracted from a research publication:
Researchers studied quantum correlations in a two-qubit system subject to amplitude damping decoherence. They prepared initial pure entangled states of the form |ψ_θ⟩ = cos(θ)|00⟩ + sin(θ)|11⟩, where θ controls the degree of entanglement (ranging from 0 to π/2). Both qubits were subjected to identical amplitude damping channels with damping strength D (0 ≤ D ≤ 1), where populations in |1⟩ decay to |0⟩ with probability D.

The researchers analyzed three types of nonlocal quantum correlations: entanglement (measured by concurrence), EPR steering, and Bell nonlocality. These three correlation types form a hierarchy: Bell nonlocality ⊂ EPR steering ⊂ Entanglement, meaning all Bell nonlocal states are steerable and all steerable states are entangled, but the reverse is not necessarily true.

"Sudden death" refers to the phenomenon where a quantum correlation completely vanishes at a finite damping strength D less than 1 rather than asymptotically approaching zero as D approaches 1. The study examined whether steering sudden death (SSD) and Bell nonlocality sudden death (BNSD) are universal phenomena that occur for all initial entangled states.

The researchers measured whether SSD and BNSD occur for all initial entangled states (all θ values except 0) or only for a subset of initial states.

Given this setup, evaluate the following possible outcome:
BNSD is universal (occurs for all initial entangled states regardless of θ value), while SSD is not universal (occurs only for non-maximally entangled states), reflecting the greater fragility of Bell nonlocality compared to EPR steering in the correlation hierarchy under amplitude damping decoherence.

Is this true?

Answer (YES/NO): NO